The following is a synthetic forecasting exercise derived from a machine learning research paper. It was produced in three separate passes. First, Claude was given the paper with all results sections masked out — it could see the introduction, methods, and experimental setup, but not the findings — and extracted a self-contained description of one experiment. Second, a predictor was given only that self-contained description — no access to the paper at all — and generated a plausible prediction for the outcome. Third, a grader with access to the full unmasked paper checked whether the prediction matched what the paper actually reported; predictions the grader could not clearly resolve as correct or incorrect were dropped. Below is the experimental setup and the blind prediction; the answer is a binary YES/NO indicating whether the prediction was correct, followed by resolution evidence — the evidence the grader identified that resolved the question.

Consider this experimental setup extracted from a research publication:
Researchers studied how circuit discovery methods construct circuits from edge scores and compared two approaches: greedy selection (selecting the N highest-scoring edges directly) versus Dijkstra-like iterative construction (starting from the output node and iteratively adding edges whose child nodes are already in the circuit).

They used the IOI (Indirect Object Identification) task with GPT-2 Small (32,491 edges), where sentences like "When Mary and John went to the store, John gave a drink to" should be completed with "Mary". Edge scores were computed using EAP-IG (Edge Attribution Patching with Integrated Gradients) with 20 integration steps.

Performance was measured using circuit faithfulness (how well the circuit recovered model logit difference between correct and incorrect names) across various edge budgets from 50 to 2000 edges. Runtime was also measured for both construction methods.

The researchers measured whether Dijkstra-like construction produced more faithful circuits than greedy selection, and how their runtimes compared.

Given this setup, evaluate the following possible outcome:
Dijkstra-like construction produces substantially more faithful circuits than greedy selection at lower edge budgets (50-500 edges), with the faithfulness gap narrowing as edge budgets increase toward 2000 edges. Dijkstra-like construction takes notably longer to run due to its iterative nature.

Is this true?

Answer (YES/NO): NO